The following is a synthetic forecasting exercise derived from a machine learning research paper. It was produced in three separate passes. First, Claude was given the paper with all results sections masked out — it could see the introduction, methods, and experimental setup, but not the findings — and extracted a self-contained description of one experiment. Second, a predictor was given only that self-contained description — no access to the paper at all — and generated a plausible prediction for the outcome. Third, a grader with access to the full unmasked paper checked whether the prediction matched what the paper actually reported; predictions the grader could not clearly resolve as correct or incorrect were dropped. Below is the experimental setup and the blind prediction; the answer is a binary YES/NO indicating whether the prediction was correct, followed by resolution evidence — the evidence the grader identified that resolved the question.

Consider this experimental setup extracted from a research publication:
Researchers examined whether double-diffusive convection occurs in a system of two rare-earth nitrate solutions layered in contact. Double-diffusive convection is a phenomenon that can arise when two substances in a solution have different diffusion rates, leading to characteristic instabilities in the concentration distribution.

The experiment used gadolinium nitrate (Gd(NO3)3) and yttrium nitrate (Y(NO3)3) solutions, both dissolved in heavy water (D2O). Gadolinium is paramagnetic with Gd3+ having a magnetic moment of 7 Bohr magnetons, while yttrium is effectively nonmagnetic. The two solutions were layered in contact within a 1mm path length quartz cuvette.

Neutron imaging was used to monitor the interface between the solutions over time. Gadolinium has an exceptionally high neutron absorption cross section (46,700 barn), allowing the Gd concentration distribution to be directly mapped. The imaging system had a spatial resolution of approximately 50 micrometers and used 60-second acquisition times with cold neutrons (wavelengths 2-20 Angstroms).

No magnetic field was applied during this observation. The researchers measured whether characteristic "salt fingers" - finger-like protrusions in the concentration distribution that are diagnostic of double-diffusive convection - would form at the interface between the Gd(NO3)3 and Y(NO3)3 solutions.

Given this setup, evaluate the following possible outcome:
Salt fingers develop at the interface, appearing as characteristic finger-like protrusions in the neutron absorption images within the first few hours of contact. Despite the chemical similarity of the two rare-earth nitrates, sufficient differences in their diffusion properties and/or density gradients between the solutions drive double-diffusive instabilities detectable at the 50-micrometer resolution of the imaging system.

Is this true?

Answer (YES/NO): YES